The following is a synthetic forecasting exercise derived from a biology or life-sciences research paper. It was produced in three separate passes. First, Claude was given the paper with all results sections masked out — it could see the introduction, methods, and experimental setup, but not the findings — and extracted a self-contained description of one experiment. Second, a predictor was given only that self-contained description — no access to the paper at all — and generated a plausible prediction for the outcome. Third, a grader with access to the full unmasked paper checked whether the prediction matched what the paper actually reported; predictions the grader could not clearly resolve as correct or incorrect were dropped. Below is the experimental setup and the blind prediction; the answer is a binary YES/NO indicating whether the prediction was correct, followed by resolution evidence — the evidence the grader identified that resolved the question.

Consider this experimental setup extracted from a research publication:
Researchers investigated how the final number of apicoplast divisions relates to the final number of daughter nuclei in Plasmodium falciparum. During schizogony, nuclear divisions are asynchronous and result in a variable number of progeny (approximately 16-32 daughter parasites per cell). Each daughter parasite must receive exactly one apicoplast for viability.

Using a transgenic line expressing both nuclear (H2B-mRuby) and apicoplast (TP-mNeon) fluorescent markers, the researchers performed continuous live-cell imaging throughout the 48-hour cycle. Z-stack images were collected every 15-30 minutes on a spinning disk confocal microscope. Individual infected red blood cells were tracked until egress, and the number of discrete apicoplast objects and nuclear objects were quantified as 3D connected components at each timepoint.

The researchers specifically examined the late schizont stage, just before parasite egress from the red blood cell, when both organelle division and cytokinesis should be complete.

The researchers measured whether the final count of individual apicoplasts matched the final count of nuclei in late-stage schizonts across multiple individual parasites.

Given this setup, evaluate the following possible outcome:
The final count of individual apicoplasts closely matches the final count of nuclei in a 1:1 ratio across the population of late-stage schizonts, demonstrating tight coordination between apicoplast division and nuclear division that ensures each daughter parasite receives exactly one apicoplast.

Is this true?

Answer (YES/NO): YES